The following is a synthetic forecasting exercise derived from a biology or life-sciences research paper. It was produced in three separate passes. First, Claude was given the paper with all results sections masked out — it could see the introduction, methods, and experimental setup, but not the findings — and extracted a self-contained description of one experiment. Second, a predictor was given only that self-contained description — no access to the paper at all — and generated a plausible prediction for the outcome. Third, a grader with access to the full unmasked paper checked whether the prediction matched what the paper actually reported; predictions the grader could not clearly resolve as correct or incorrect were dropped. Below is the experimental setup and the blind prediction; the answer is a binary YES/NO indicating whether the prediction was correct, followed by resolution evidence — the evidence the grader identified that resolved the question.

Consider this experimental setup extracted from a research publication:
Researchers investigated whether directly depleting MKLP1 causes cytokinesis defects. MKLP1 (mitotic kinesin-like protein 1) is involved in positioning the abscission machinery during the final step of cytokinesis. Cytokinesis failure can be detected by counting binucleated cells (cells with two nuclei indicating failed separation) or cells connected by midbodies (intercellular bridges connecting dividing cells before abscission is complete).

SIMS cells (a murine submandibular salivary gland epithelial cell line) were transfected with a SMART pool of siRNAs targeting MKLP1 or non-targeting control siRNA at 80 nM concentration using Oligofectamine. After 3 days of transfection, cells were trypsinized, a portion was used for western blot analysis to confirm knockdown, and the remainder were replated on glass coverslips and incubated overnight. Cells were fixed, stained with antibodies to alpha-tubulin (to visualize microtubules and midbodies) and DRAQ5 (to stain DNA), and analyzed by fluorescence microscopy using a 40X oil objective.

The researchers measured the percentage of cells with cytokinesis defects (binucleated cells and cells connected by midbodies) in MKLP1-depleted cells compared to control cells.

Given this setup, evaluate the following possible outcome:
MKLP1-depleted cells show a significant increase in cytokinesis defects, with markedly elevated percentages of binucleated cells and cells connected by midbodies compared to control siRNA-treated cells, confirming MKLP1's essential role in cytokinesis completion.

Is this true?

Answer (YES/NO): YES